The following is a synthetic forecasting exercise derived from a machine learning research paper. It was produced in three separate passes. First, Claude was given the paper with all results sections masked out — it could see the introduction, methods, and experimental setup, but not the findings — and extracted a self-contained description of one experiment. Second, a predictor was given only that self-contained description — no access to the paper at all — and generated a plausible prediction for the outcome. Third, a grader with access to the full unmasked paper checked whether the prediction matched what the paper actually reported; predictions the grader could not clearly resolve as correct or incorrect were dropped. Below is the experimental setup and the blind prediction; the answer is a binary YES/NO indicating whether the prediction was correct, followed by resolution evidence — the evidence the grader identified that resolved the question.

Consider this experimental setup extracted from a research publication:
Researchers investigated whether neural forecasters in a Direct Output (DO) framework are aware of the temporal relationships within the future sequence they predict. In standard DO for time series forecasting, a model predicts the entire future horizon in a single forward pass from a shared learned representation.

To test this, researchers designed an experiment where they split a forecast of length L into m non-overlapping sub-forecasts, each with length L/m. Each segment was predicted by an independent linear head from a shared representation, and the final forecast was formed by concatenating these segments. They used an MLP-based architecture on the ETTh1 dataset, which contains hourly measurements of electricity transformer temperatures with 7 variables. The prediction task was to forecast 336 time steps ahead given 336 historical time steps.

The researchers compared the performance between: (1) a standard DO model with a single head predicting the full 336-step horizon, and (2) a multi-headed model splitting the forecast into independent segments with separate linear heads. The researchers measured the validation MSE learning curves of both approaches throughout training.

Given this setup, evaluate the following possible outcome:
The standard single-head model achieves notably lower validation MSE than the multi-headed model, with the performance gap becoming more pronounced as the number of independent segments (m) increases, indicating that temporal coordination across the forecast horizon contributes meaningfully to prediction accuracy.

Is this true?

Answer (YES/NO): NO